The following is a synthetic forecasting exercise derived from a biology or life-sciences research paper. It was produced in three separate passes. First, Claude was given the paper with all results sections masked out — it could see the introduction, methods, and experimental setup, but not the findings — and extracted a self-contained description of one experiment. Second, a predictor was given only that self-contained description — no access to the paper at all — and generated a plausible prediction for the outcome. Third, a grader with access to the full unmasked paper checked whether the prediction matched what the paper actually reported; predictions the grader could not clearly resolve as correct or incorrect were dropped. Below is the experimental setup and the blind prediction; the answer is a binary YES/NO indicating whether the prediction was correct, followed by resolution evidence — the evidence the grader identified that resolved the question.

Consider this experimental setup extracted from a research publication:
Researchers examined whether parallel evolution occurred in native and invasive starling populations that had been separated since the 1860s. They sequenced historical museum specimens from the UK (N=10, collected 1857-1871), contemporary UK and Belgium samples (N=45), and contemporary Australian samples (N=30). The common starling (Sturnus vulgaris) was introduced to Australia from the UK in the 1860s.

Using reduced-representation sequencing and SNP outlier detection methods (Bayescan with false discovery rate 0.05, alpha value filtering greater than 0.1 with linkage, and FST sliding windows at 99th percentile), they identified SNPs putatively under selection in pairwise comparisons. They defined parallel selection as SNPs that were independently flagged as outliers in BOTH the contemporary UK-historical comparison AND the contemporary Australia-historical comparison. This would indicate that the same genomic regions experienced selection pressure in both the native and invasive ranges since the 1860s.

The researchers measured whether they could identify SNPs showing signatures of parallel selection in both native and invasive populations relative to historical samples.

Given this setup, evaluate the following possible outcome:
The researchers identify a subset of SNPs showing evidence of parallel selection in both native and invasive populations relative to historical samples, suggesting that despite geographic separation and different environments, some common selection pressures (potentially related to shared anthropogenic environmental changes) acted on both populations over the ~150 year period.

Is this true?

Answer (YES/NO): YES